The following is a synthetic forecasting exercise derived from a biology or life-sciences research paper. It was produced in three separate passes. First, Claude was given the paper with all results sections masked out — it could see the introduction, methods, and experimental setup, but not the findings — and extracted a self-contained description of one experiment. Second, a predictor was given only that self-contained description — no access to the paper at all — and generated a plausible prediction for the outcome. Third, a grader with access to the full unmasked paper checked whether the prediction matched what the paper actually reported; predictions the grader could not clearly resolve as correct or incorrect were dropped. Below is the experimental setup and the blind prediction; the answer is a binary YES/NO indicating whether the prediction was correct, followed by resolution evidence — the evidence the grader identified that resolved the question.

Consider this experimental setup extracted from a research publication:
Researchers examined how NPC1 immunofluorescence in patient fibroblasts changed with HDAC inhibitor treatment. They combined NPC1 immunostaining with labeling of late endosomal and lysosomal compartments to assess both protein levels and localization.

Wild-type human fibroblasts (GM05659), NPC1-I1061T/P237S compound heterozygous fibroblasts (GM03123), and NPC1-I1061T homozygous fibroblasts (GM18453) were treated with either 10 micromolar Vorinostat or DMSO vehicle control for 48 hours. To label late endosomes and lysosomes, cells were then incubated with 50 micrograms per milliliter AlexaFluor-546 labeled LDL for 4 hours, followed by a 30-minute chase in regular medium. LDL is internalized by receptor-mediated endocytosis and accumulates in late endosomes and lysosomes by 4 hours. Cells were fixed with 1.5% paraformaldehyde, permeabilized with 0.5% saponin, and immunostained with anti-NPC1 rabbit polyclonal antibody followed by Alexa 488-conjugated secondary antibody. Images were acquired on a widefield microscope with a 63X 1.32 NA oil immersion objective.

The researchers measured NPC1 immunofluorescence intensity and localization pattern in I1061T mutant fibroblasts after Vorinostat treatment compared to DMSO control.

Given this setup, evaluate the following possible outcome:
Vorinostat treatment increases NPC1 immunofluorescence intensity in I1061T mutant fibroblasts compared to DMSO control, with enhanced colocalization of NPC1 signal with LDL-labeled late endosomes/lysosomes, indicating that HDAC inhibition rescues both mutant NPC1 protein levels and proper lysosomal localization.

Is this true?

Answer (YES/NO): YES